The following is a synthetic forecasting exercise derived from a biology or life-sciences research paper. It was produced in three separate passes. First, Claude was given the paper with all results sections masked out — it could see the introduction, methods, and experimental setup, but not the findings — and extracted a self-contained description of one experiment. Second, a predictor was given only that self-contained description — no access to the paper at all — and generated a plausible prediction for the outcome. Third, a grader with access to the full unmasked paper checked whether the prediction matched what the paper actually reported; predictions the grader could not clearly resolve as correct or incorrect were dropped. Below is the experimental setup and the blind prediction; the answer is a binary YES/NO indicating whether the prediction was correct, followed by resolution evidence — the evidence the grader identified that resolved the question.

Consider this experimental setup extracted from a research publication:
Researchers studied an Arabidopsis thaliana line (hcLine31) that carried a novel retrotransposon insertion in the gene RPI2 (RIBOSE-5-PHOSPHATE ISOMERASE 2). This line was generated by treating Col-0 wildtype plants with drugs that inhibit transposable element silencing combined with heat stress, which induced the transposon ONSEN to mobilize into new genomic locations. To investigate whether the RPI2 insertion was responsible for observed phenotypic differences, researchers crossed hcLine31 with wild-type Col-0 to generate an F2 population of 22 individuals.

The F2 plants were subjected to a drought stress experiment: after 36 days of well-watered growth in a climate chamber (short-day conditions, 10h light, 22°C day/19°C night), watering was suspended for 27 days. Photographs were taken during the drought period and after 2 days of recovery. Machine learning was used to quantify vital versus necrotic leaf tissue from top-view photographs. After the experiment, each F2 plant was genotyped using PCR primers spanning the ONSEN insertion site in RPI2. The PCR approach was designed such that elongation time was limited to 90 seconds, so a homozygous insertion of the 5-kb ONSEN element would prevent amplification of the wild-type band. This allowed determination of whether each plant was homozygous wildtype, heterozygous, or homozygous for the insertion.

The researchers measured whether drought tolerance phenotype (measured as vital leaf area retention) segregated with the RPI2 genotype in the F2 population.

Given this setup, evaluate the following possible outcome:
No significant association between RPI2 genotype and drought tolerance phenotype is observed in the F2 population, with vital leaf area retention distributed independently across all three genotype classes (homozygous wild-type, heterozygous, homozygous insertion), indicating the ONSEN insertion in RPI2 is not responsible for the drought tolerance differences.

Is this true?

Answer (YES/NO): NO